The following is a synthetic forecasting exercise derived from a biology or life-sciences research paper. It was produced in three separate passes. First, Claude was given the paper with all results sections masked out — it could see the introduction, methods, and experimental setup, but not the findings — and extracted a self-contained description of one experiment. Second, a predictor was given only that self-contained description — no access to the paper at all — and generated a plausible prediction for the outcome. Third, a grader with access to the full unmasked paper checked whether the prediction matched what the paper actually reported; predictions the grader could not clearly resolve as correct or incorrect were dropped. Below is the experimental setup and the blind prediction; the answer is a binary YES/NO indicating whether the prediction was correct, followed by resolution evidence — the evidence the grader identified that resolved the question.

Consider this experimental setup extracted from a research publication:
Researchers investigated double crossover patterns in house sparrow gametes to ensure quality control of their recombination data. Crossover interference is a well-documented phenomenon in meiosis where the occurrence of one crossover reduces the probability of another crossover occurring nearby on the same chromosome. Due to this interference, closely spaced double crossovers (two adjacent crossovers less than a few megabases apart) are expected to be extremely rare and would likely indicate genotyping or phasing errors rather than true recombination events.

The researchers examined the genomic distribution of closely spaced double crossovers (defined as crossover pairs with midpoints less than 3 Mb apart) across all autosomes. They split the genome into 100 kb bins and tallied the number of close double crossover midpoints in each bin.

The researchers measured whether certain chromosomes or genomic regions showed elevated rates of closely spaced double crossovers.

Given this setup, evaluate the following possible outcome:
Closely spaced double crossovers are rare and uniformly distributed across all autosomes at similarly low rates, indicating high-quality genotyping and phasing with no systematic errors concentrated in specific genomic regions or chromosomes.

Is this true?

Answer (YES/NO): NO